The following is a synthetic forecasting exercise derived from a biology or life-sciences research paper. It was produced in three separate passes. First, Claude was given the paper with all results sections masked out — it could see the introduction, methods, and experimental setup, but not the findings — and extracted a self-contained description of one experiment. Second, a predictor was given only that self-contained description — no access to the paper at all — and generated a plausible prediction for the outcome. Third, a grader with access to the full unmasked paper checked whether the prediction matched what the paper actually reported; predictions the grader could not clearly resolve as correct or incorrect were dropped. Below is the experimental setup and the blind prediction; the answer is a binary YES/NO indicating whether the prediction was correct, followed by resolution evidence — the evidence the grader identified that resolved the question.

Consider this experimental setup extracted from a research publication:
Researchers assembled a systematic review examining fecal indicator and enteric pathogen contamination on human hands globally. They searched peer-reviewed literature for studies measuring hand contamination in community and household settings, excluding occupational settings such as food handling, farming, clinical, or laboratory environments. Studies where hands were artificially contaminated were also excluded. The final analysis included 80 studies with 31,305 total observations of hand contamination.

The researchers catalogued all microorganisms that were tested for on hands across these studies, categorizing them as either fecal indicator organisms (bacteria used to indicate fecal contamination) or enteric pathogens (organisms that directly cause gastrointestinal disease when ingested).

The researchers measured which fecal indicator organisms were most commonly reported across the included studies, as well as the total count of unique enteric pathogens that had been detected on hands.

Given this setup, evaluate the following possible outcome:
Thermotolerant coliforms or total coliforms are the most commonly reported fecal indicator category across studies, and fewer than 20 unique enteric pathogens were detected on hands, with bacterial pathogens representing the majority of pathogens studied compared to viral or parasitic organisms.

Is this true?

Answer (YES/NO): NO